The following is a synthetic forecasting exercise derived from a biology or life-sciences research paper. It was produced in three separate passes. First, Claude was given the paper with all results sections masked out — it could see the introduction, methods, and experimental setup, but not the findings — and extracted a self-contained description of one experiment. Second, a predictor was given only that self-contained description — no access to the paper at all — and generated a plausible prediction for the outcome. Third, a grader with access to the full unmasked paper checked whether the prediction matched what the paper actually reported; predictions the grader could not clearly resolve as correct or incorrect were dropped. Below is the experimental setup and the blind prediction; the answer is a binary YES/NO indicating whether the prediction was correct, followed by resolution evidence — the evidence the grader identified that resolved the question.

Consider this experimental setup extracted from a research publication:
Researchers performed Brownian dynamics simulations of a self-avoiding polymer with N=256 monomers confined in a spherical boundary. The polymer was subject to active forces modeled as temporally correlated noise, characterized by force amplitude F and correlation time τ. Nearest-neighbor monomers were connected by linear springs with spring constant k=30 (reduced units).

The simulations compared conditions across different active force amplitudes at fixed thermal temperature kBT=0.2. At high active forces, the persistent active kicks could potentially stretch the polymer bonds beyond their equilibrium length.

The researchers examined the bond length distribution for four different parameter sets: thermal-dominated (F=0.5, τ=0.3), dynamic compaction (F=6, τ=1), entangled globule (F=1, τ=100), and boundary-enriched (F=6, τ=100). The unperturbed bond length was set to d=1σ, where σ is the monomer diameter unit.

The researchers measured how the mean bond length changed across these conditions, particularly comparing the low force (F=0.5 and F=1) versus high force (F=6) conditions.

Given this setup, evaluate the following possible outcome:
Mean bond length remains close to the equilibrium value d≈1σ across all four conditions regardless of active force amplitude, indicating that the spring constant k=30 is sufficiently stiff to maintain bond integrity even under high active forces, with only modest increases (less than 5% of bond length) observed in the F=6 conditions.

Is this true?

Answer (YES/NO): NO